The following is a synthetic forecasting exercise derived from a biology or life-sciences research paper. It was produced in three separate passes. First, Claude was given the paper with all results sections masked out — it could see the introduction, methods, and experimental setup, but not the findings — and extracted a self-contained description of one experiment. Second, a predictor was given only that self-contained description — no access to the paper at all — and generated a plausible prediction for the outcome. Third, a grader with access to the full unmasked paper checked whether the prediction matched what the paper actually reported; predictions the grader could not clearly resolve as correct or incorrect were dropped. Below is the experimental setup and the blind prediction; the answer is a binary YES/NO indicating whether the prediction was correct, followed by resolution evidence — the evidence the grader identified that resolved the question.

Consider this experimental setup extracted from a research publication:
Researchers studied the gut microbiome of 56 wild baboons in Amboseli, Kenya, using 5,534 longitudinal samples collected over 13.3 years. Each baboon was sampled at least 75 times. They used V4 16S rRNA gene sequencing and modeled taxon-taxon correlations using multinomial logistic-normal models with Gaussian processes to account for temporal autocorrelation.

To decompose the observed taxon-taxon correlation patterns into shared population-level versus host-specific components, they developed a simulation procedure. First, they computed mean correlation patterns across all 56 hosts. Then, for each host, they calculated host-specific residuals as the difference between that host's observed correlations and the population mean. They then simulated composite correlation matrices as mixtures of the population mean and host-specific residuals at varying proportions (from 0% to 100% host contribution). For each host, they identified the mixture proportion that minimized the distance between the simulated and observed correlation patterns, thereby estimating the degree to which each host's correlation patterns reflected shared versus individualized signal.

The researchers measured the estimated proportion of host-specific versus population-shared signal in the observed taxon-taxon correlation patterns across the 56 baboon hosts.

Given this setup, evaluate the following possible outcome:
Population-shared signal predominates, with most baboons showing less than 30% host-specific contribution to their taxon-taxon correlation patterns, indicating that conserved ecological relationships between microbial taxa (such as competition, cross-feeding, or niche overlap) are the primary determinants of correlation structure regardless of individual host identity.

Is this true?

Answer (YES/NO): NO